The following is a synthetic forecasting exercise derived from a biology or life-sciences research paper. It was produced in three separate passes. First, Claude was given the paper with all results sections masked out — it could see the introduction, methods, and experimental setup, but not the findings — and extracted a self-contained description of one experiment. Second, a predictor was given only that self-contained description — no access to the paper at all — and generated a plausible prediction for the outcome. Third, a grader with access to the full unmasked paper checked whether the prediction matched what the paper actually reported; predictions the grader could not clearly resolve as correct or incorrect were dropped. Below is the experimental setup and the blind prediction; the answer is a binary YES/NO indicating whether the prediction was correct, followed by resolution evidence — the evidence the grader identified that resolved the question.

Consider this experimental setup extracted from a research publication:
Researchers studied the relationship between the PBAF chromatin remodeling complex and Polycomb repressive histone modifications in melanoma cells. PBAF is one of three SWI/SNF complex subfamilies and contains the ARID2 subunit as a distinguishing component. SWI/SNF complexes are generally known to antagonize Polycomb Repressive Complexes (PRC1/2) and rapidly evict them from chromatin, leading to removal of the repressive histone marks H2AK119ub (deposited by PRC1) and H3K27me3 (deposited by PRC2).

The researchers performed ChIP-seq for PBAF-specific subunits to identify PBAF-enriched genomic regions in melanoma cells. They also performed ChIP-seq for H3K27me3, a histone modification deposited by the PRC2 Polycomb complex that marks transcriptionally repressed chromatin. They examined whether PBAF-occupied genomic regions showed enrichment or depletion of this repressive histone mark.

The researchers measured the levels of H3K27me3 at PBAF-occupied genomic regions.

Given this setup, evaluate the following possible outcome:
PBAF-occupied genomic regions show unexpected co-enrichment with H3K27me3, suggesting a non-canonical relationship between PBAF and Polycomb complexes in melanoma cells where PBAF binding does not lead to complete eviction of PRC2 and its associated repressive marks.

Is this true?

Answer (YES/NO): YES